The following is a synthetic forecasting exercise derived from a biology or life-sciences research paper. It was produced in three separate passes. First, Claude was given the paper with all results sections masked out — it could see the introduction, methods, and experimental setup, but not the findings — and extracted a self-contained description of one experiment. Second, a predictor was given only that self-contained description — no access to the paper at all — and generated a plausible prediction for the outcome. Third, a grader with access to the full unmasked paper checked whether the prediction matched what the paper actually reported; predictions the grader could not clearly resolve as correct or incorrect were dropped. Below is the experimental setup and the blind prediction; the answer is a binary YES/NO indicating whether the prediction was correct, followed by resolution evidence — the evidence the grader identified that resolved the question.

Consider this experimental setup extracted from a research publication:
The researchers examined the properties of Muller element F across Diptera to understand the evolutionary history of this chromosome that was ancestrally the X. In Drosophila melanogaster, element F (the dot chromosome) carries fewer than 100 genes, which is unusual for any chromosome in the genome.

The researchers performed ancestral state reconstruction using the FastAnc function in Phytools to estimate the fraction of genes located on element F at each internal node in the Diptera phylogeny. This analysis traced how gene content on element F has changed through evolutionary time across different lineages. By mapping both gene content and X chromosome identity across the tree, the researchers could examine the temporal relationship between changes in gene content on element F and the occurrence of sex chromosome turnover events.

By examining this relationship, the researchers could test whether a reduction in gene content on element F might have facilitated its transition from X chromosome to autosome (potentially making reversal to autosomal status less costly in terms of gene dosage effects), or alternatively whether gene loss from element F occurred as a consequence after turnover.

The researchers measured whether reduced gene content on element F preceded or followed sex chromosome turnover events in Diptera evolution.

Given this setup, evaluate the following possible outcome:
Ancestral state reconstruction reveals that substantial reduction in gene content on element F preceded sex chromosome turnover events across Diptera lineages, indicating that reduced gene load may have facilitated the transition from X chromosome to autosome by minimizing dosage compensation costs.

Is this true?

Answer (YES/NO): YES